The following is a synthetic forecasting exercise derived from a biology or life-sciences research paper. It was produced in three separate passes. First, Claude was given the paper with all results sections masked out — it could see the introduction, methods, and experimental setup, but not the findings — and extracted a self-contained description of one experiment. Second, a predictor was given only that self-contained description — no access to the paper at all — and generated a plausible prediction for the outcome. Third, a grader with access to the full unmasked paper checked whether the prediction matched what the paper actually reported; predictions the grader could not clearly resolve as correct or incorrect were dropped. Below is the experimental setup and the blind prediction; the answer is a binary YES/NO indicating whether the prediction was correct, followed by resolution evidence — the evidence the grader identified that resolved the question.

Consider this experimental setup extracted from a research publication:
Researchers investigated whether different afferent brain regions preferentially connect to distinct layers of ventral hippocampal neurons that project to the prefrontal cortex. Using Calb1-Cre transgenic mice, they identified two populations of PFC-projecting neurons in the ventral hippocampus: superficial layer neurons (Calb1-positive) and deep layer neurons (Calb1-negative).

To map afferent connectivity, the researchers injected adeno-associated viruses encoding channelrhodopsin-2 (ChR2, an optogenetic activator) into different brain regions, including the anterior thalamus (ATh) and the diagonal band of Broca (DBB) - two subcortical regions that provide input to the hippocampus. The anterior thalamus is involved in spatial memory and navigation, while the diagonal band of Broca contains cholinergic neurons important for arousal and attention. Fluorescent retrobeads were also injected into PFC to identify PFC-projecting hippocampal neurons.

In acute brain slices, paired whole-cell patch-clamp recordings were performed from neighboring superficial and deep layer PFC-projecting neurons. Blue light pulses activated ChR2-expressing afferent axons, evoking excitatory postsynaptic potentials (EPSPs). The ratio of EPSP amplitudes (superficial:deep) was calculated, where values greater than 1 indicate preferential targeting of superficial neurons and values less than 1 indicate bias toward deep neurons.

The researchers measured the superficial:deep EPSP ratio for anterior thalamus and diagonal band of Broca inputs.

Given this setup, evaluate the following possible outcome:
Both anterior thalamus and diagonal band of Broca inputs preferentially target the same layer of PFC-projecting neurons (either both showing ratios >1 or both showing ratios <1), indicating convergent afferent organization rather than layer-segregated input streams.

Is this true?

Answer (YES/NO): YES